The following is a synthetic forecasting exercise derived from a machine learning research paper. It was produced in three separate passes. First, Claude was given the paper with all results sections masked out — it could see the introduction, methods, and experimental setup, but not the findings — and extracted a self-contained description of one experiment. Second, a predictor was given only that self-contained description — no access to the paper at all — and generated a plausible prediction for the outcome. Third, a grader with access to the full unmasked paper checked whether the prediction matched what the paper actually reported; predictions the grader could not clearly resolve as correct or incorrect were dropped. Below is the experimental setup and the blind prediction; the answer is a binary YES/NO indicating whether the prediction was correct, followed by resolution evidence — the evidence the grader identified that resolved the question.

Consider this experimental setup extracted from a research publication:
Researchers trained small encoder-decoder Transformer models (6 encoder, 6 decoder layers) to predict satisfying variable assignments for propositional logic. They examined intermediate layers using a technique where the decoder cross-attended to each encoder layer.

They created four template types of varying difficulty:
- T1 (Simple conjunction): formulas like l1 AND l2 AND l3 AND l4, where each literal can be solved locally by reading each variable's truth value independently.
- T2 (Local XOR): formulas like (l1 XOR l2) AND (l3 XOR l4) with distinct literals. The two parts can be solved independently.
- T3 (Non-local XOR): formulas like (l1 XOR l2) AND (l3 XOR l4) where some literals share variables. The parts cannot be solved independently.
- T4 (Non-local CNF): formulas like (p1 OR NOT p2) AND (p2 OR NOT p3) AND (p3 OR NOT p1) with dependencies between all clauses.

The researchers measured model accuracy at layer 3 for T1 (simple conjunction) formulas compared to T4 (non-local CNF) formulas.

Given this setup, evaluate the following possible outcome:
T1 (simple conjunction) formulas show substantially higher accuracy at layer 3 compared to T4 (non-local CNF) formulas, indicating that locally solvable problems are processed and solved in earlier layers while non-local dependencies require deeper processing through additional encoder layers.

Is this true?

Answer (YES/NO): YES